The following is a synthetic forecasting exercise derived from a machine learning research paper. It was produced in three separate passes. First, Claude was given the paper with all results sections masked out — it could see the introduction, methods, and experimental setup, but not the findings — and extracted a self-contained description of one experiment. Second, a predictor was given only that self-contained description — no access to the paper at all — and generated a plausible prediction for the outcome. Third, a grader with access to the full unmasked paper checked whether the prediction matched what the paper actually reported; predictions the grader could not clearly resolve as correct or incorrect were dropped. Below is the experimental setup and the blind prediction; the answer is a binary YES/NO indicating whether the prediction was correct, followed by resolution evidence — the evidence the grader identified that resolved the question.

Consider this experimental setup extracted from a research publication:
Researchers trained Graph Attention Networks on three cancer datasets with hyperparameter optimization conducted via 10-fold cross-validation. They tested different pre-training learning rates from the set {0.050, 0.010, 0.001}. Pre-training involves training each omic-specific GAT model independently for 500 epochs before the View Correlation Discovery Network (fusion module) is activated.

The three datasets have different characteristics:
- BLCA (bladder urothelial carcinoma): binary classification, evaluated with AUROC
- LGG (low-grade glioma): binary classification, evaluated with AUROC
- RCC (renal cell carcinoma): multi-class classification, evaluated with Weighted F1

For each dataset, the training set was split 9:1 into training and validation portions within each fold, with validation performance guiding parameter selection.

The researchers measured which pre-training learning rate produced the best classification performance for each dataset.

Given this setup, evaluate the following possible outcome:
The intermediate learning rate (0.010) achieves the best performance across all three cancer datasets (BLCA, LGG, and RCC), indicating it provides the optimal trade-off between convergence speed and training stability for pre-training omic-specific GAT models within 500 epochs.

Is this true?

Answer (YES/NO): NO